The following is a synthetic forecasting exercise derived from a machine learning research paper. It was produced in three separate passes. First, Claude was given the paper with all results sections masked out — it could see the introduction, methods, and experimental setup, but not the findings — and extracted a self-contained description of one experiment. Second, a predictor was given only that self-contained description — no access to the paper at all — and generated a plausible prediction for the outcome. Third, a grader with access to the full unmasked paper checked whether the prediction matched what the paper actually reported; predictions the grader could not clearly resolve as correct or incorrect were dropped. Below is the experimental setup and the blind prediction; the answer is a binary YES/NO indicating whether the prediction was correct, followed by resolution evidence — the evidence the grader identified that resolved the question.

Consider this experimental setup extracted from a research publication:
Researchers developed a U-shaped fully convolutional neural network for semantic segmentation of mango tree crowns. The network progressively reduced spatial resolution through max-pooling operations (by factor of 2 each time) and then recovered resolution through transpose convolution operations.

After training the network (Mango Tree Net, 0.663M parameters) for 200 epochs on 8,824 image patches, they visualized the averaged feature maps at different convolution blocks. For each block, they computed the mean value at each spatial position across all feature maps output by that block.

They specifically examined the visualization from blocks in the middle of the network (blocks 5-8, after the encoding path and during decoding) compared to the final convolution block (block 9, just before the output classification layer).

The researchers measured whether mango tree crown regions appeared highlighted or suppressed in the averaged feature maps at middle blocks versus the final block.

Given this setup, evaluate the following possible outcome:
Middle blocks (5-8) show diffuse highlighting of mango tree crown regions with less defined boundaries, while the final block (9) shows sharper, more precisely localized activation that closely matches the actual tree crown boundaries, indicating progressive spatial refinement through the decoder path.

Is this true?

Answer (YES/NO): NO